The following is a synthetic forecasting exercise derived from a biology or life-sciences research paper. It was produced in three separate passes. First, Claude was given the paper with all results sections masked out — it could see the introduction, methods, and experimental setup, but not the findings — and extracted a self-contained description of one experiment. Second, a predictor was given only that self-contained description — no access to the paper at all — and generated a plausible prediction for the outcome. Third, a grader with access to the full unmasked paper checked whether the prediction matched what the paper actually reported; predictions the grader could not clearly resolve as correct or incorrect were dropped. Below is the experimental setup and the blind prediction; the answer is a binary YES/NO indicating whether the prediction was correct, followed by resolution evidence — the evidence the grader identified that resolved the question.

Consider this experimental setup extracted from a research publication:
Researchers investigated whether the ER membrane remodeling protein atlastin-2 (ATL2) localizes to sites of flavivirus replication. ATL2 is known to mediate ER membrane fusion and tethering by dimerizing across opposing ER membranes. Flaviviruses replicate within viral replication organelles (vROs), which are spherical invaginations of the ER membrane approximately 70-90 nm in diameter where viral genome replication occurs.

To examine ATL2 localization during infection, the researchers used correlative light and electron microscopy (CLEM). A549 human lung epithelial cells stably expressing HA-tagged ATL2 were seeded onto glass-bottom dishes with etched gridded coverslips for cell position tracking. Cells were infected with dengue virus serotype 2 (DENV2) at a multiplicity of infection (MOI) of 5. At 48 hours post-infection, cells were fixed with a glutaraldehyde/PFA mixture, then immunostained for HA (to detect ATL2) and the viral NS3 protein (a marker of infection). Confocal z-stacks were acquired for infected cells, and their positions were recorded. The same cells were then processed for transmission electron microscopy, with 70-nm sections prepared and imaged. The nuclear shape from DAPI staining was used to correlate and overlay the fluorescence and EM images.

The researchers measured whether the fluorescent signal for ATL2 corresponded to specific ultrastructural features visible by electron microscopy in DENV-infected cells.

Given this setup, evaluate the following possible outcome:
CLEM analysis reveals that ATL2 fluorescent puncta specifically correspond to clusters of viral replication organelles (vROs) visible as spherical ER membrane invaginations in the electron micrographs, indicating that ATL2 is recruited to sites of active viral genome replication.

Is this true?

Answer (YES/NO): YES